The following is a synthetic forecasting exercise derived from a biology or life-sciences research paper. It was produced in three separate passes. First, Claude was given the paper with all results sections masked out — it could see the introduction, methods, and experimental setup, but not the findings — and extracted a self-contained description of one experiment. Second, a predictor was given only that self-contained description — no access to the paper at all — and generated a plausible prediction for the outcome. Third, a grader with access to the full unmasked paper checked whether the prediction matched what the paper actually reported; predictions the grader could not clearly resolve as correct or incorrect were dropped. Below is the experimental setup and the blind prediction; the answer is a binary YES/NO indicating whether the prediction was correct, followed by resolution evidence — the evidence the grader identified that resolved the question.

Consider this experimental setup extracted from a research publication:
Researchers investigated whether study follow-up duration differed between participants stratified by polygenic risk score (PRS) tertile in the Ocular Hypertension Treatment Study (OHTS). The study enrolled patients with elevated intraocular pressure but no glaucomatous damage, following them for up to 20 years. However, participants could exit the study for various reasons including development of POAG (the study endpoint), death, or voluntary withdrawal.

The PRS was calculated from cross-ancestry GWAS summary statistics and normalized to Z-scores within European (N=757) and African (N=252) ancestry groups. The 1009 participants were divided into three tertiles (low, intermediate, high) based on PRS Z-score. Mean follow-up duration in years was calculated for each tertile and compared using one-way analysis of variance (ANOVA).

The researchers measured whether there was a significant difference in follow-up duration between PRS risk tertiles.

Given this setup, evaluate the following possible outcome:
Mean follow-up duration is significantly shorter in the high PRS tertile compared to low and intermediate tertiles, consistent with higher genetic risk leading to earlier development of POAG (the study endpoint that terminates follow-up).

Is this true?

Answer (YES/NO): YES